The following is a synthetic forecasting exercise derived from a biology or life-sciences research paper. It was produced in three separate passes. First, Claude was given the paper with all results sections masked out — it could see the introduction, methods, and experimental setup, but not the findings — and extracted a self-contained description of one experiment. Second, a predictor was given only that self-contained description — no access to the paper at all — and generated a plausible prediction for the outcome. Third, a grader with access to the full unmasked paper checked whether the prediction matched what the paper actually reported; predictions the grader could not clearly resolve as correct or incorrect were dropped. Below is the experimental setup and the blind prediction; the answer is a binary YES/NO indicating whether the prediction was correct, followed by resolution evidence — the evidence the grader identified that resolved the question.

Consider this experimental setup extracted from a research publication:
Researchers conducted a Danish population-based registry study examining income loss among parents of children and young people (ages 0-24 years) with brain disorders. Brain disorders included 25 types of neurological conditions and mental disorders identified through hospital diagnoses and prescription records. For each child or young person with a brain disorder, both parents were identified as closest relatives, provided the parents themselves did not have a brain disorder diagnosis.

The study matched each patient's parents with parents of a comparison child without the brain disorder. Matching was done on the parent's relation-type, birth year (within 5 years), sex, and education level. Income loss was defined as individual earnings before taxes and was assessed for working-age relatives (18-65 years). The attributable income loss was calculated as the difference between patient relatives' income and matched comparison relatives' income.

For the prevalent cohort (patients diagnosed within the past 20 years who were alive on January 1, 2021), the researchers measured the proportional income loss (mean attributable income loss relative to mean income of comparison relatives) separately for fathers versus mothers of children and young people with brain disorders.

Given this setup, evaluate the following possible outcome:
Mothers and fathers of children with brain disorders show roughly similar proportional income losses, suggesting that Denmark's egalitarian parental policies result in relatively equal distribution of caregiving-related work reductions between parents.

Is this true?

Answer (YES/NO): YES